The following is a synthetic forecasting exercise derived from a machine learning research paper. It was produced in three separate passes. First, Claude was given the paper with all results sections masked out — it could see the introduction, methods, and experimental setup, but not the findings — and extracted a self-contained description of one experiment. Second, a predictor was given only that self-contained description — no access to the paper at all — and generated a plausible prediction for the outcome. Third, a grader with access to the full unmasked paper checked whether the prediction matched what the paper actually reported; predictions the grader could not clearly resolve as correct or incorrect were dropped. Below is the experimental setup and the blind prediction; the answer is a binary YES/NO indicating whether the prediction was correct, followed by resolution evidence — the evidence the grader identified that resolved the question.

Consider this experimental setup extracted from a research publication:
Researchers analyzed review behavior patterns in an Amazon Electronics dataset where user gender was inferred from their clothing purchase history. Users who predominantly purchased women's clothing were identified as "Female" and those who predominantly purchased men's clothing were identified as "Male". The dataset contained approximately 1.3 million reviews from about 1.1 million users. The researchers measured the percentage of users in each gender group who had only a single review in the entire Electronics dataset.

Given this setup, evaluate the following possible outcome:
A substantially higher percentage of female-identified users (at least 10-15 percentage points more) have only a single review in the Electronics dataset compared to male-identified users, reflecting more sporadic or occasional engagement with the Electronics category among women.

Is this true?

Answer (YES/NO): YES